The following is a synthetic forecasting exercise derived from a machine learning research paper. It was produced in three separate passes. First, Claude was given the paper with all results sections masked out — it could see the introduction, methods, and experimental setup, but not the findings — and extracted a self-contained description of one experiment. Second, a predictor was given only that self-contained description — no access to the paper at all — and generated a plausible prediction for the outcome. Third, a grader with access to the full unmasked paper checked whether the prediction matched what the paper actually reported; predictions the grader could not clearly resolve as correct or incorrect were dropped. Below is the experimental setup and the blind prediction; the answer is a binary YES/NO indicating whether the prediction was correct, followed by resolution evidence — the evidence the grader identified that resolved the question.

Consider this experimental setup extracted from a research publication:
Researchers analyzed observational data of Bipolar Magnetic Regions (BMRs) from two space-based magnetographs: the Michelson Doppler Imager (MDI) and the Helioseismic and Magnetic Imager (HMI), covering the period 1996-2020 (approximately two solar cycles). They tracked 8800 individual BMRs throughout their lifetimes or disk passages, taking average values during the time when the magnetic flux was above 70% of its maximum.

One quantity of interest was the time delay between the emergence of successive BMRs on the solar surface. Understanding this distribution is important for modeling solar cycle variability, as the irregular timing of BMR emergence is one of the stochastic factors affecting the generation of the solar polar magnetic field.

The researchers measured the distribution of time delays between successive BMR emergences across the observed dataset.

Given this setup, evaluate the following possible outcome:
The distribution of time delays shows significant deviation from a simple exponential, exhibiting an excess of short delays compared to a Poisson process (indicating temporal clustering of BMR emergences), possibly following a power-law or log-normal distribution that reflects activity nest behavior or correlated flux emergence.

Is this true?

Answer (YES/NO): YES